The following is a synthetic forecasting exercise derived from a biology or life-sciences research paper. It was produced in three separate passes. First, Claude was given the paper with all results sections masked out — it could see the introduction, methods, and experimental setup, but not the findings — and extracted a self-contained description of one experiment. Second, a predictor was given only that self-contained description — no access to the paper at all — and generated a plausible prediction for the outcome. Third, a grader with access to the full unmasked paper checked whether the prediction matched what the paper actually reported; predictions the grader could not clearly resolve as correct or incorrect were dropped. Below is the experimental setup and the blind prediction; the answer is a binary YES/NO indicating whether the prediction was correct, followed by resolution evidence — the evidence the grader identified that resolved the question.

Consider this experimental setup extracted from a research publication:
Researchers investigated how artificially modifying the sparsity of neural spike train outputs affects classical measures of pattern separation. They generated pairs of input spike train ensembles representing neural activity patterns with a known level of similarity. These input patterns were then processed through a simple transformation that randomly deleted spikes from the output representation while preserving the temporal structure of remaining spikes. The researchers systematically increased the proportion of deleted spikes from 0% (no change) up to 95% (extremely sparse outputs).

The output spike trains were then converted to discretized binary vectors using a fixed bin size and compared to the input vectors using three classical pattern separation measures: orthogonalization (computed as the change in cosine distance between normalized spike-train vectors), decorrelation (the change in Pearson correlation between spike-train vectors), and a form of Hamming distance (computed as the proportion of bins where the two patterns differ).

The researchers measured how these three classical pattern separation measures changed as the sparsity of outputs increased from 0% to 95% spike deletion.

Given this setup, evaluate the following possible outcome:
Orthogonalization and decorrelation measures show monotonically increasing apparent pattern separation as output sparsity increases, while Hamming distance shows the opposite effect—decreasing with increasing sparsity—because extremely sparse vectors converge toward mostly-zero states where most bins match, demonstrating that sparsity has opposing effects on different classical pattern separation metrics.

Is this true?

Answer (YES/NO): NO